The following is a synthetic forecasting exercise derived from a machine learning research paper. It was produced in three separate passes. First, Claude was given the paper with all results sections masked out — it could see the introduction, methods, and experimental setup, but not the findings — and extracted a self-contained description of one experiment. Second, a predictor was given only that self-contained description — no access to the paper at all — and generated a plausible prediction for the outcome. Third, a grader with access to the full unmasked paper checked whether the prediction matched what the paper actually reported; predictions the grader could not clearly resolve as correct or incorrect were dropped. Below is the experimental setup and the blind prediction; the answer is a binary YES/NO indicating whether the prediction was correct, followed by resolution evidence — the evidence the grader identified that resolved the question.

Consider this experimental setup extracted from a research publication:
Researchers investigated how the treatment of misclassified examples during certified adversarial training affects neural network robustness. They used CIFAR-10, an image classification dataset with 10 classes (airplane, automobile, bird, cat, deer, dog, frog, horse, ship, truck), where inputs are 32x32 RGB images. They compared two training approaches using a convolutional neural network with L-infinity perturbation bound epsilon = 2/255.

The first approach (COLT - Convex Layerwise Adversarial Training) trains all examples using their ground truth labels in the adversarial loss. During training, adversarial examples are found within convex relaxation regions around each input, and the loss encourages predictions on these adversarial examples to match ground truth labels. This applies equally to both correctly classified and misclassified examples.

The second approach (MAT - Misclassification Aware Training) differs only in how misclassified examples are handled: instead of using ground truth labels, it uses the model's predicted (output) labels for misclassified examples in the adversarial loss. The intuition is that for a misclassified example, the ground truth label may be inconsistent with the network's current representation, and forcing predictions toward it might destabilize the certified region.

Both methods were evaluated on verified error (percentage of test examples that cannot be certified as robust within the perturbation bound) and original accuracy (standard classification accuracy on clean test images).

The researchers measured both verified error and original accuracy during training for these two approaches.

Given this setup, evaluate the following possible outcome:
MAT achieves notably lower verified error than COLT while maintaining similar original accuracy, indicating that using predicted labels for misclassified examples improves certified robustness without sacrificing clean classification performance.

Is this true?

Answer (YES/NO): NO